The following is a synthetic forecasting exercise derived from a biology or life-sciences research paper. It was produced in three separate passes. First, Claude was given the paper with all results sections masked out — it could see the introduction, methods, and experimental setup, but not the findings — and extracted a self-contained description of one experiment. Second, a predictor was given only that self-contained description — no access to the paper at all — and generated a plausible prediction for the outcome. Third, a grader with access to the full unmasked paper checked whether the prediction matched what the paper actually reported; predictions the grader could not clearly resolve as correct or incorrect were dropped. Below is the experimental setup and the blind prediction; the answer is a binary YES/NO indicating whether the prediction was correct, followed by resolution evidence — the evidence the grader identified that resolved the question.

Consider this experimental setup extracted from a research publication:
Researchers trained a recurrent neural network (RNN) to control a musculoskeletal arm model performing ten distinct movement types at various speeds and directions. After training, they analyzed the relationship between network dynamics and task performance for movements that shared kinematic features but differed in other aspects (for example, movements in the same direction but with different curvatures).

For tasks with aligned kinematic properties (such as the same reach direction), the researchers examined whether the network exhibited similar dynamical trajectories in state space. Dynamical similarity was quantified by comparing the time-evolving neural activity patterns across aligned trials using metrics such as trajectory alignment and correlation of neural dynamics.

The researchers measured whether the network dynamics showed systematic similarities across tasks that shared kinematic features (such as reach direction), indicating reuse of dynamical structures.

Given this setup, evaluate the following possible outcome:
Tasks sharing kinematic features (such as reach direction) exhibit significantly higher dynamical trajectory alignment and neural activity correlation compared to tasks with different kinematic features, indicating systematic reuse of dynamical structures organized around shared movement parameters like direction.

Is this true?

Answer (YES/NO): YES